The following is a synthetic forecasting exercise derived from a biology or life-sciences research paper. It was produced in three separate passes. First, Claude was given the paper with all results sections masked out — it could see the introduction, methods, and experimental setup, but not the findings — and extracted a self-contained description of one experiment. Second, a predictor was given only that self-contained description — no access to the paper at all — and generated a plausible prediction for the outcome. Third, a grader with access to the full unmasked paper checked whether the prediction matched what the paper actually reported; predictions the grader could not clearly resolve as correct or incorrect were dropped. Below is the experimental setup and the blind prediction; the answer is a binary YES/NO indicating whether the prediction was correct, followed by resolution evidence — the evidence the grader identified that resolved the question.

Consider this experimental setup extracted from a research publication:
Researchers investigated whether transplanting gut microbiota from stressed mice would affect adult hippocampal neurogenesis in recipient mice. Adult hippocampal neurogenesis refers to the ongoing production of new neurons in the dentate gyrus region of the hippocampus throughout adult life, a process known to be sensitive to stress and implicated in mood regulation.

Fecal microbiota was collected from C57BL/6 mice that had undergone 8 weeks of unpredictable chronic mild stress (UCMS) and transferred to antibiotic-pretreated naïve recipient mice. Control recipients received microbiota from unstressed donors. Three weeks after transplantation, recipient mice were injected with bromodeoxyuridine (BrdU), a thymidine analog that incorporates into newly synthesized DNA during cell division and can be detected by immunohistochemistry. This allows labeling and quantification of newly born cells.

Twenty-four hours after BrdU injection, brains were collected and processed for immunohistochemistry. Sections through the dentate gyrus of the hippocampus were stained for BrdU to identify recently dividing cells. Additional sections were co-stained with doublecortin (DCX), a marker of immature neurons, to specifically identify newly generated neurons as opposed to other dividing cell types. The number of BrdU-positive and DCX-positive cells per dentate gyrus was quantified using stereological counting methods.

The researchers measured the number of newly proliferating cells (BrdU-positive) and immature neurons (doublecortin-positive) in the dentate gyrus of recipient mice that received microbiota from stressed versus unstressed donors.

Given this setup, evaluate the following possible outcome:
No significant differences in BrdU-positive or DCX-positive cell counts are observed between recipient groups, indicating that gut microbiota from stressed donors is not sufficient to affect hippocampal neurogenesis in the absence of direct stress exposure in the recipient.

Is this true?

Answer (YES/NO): NO